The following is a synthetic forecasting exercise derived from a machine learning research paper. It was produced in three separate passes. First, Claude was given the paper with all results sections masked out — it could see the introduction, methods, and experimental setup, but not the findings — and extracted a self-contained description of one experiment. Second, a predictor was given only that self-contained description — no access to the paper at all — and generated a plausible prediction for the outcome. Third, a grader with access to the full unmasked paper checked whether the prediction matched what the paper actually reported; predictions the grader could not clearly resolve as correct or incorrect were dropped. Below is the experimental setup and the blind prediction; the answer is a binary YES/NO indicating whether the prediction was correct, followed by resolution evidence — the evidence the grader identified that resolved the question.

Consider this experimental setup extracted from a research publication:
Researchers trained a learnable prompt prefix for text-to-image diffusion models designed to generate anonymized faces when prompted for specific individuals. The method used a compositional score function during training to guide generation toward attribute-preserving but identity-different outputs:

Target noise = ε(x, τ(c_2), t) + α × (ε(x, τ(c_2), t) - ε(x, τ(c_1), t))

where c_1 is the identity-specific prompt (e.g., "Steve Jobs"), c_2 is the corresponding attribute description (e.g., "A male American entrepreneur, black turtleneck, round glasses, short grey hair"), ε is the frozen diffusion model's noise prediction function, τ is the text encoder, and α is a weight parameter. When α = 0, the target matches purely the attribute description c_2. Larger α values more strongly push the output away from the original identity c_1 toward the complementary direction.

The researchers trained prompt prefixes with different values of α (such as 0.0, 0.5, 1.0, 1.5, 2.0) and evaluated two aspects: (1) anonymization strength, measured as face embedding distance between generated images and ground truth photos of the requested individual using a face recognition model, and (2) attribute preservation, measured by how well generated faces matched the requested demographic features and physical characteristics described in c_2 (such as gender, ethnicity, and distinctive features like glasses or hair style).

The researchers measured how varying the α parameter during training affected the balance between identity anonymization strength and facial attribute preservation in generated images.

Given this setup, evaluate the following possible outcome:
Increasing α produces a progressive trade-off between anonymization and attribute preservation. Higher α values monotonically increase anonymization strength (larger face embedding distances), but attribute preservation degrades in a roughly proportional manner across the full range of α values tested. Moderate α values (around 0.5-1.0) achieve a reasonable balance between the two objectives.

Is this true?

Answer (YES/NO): NO